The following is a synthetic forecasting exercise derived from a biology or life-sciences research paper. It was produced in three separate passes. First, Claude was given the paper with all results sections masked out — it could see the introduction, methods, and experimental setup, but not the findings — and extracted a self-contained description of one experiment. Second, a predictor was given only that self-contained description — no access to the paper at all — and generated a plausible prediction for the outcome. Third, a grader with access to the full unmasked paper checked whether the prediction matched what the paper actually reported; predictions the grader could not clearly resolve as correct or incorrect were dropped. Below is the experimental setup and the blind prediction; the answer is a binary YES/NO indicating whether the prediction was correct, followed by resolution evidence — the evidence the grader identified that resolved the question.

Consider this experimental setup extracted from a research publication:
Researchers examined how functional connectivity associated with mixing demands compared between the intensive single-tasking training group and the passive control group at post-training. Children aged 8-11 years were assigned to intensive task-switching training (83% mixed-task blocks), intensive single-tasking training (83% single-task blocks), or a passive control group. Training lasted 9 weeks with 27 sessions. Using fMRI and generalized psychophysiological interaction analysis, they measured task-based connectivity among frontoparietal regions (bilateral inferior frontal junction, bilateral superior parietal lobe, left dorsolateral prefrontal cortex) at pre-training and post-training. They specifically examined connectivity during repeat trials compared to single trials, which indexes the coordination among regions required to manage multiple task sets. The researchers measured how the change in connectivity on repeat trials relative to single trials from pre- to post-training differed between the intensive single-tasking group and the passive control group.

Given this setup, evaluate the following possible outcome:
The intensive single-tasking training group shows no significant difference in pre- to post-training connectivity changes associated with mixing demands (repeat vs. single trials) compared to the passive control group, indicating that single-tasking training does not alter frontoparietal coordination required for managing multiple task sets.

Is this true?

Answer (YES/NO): NO